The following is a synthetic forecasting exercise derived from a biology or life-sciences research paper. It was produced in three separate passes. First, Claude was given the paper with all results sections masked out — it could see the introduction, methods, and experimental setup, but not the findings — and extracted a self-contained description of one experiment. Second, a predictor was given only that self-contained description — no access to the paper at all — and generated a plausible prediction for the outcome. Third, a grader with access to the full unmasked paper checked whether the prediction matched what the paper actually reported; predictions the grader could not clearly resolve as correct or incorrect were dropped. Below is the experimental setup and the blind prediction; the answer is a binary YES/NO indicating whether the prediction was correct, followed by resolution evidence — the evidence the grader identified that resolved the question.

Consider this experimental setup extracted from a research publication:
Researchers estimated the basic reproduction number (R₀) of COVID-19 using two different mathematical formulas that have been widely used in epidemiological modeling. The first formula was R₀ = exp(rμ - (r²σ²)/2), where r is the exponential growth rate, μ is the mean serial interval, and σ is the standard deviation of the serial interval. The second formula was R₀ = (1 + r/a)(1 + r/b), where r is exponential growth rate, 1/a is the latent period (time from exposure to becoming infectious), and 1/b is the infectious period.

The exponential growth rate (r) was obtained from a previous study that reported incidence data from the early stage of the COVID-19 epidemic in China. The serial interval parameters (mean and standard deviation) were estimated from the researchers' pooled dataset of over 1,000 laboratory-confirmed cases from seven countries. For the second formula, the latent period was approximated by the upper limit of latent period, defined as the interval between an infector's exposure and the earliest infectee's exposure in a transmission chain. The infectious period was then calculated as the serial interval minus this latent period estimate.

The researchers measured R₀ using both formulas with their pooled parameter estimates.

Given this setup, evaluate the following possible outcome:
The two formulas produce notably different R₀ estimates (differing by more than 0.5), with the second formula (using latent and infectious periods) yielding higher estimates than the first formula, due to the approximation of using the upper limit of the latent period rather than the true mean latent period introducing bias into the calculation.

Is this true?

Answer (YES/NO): NO